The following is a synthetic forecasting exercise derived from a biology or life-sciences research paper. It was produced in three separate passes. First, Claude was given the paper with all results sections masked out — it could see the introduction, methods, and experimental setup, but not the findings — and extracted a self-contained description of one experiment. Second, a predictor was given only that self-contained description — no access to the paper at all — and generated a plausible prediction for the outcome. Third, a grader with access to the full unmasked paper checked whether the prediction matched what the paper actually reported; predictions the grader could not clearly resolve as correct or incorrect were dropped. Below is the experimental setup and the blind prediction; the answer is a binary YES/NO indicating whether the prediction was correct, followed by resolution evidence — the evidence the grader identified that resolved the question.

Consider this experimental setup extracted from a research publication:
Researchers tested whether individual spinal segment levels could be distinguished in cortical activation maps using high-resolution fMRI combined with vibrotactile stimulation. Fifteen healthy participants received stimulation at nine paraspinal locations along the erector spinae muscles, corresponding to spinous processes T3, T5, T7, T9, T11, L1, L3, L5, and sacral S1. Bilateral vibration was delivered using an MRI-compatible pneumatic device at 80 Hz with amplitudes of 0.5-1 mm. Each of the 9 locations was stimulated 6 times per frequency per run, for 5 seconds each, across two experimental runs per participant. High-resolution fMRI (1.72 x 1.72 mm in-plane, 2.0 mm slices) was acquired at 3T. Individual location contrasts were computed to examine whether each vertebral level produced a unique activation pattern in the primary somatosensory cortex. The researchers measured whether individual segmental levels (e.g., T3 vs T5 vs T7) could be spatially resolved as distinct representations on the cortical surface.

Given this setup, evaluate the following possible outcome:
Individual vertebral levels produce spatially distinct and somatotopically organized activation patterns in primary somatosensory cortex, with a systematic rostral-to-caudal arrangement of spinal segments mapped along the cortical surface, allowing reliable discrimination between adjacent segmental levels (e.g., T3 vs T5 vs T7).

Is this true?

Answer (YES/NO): NO